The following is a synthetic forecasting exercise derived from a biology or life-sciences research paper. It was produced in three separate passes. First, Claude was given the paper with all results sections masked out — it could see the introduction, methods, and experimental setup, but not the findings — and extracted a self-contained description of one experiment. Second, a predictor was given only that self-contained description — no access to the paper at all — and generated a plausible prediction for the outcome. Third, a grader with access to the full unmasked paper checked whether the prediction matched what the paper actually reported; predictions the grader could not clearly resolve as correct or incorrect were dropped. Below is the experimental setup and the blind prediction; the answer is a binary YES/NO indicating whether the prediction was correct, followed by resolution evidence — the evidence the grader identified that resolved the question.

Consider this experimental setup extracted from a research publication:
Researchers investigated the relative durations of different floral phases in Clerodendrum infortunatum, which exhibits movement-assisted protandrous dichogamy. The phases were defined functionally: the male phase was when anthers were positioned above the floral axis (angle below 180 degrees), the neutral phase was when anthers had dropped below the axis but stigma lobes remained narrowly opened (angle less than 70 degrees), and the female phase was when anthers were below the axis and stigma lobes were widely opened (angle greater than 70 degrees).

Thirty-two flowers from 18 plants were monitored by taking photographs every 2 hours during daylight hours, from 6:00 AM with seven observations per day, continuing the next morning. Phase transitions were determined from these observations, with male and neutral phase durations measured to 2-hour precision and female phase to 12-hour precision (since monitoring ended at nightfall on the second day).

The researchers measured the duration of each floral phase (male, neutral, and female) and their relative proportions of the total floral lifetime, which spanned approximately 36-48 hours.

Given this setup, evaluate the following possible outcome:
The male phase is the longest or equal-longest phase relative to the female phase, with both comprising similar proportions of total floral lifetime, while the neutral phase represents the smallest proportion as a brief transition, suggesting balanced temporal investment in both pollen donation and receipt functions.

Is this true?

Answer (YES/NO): NO